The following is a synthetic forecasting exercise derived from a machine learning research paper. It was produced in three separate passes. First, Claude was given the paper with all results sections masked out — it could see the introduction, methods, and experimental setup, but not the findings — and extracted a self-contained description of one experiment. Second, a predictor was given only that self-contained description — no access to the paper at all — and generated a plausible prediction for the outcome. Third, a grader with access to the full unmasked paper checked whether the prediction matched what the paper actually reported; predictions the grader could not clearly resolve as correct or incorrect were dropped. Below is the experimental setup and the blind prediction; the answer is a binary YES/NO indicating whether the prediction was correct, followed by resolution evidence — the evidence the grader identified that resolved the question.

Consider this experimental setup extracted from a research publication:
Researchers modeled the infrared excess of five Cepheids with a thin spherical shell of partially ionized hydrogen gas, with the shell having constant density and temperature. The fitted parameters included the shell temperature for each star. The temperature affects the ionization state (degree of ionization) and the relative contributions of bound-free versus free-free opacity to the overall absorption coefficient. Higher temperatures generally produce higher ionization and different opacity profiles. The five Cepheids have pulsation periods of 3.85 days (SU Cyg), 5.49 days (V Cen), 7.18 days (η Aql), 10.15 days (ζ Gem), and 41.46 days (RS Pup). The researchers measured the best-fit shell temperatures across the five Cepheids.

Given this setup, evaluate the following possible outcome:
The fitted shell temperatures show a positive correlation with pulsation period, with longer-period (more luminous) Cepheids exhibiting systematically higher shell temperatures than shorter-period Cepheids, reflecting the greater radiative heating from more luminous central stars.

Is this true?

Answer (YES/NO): NO